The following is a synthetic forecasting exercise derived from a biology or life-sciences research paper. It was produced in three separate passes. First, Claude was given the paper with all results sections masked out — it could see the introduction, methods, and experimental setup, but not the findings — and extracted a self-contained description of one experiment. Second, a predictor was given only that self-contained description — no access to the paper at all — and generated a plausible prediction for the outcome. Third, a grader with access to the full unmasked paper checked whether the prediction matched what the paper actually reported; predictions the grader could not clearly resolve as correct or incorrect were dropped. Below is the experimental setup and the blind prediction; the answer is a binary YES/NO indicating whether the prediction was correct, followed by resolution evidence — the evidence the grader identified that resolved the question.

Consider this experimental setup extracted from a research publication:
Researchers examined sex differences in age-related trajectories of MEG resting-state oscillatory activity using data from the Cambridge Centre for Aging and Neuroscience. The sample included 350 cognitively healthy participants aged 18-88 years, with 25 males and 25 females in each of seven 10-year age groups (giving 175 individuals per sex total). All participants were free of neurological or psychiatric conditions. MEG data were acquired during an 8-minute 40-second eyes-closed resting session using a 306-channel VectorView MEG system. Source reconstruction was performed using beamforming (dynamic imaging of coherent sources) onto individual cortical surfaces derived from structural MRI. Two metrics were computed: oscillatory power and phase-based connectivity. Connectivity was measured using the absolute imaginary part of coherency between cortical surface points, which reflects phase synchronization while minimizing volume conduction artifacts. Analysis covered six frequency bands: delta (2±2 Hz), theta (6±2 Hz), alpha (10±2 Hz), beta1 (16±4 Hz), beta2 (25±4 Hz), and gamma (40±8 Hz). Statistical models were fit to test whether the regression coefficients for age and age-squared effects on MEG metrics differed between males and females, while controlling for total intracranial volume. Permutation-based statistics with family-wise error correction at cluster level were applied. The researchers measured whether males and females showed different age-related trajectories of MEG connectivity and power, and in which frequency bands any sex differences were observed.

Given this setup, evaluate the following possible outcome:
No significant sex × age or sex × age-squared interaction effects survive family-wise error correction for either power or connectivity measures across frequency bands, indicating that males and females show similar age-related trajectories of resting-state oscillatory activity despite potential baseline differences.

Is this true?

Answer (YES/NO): NO